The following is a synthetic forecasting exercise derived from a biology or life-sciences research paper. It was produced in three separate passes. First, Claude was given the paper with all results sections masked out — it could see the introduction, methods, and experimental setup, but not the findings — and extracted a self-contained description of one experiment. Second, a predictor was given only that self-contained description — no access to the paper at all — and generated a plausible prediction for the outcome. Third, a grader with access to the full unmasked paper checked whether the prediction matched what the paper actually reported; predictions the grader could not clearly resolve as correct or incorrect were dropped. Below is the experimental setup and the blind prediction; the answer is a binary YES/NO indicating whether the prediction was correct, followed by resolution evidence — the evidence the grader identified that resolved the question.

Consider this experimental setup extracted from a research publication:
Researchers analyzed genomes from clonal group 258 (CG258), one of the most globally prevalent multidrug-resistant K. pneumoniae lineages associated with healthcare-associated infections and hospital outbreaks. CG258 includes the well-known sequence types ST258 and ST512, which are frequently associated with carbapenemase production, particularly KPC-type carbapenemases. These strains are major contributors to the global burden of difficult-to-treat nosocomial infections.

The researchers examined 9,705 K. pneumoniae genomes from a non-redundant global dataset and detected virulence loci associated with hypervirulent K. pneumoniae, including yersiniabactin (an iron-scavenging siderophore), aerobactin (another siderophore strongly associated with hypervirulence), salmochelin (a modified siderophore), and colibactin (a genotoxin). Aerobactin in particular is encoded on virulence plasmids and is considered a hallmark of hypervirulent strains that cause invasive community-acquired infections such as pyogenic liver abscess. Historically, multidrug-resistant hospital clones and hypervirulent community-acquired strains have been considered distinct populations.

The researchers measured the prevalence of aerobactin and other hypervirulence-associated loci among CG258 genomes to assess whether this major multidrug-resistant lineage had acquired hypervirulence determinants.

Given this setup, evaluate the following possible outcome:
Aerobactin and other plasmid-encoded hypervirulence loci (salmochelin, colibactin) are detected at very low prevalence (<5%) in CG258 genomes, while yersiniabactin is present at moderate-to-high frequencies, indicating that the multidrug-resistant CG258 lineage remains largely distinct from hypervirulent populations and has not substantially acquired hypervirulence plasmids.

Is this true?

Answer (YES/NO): YES